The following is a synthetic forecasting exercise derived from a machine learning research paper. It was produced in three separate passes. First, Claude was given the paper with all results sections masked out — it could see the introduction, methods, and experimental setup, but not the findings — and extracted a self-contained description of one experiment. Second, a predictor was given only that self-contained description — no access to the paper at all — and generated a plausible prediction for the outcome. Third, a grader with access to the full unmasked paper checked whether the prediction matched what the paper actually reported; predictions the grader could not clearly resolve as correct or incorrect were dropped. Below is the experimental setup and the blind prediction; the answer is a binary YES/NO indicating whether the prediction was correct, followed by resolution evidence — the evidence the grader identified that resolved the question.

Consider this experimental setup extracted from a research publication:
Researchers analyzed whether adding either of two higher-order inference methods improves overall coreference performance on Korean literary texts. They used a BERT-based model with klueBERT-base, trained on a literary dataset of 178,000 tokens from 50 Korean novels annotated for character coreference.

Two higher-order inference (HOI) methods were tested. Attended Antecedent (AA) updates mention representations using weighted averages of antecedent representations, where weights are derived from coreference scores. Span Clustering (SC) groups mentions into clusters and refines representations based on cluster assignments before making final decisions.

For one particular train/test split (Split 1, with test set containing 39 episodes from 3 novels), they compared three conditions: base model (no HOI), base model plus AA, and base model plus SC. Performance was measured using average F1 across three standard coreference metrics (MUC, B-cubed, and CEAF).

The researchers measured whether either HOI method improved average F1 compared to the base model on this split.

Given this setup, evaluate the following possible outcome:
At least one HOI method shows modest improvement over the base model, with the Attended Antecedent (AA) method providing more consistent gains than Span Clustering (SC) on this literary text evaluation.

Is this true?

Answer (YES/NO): NO